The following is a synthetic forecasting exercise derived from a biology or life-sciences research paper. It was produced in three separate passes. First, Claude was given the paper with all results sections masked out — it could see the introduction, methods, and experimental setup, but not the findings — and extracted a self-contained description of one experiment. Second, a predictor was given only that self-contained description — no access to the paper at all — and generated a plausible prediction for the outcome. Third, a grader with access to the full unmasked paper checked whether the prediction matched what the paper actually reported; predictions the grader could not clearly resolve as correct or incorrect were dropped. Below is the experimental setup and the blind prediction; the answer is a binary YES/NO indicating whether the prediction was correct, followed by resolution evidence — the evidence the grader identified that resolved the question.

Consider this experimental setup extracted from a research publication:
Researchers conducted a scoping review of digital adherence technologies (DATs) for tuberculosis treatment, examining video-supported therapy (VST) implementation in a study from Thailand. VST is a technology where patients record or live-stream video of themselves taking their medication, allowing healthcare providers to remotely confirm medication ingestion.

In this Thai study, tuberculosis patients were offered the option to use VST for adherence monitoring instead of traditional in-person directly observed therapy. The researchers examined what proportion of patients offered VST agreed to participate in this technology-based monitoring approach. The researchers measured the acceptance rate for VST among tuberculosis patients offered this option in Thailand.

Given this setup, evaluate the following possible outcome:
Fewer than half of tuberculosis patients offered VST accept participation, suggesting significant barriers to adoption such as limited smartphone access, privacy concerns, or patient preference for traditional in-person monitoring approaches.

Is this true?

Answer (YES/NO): YES